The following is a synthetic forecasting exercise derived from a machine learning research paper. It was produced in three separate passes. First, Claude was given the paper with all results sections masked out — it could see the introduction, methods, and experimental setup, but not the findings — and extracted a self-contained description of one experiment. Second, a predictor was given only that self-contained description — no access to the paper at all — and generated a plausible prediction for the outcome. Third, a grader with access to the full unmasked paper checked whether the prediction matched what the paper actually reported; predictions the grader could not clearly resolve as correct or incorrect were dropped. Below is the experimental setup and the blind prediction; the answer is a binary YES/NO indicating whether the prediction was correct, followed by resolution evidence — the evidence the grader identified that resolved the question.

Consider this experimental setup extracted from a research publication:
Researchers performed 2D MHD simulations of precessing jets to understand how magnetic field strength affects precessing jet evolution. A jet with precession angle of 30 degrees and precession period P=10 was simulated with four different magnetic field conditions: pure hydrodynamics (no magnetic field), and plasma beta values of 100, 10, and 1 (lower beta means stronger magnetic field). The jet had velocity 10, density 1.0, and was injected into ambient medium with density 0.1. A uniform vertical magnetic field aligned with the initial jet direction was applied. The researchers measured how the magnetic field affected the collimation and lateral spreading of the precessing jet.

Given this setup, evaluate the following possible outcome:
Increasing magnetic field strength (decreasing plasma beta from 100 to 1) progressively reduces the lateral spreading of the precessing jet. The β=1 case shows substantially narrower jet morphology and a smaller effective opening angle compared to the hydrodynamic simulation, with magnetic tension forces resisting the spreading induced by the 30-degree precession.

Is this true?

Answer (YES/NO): NO